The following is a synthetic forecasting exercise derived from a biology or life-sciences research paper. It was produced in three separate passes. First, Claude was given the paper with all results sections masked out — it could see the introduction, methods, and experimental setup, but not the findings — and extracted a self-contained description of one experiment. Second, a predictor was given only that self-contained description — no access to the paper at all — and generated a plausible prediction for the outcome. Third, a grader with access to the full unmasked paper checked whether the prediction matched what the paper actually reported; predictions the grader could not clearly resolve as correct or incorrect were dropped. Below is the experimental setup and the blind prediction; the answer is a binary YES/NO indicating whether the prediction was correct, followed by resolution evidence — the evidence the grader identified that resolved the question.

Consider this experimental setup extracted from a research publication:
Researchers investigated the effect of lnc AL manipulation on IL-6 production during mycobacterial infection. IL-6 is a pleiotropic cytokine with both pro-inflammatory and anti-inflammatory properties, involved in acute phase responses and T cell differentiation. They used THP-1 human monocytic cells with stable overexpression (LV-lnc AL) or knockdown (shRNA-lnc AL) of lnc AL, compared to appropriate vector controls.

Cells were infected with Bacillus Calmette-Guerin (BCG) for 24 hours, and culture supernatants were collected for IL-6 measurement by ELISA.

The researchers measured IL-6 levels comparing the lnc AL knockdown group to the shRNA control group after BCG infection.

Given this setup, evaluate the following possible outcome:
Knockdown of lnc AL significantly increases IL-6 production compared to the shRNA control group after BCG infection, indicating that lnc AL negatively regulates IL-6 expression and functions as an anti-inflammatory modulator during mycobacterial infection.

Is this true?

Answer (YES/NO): NO